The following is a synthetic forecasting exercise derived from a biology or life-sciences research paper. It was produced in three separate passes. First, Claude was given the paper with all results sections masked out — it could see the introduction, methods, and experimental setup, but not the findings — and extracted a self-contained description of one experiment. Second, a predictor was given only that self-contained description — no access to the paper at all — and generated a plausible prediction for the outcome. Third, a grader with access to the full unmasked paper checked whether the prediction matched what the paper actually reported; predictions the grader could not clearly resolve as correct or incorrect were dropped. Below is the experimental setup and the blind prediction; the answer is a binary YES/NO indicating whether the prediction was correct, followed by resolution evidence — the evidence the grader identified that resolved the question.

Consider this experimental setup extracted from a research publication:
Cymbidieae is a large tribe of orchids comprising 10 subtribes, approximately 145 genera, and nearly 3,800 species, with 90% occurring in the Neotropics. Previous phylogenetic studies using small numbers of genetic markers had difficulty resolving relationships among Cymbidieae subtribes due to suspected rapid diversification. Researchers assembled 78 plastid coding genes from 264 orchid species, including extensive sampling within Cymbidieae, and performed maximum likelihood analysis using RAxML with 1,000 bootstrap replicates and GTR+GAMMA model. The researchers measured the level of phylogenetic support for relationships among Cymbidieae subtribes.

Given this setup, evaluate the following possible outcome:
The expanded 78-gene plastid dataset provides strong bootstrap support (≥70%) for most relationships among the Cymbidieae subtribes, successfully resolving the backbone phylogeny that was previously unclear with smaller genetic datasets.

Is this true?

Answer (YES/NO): NO